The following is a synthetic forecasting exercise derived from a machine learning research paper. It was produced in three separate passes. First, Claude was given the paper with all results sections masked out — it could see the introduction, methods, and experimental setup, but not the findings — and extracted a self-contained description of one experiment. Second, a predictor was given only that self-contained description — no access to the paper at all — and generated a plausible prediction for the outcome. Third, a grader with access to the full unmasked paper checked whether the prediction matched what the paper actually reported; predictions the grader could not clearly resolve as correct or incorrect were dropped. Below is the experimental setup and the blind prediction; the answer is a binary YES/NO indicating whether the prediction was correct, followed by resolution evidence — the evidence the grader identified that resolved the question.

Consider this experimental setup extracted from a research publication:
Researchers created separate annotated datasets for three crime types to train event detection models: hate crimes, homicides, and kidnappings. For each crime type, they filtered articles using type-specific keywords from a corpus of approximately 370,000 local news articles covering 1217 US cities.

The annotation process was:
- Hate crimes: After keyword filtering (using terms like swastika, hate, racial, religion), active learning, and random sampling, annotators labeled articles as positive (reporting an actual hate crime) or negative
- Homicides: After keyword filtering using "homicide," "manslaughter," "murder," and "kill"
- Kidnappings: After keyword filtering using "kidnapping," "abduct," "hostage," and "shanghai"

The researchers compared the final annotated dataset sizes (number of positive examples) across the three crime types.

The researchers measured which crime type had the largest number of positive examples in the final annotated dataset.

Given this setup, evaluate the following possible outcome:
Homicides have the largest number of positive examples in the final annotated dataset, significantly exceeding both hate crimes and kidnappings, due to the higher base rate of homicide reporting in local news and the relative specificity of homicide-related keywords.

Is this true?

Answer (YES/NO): NO